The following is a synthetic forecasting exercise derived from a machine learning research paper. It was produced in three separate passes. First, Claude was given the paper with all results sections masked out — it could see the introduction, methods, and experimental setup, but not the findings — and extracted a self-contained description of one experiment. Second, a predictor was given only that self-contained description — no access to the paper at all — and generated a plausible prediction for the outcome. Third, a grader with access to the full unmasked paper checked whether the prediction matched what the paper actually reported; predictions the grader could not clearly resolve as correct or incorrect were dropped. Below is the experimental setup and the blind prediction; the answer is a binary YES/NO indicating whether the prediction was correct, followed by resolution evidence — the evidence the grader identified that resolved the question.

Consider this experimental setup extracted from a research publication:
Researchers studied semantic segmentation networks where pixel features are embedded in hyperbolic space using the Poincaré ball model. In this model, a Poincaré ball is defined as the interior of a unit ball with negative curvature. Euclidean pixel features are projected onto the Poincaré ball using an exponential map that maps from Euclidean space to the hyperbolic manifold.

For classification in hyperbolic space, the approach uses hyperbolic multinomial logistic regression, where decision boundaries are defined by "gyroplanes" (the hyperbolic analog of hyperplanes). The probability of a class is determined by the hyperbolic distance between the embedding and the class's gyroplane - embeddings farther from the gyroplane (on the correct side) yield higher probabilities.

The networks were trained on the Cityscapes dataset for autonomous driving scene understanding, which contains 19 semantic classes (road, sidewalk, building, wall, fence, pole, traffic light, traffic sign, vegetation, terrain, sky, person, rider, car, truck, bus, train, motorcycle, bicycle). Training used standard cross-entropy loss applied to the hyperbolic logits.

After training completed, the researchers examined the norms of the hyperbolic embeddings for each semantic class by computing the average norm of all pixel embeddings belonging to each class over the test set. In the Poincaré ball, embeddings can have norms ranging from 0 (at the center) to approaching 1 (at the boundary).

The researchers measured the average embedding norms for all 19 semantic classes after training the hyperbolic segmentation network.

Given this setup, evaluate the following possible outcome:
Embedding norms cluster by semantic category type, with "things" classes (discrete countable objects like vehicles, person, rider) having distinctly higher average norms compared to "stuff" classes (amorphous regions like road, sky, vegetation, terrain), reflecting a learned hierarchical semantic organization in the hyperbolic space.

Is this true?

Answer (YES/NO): NO